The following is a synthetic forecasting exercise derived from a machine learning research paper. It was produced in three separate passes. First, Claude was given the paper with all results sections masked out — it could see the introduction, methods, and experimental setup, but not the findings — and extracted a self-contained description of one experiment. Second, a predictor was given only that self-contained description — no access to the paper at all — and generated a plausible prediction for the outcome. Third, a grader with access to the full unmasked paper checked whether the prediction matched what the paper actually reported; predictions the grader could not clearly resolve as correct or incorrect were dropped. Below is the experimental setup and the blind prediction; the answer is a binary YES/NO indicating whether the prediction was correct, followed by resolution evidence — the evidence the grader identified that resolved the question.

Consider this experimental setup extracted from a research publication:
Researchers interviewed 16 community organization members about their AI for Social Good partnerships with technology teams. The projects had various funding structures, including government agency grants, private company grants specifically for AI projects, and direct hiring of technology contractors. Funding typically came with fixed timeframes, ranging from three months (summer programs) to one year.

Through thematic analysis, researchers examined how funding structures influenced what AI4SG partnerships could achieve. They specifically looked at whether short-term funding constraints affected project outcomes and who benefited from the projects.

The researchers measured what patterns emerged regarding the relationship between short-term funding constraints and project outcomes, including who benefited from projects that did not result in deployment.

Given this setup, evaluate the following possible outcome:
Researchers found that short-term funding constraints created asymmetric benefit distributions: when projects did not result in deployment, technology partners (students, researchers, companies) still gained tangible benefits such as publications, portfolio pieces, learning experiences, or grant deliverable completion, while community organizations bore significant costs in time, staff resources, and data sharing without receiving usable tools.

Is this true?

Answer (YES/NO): YES